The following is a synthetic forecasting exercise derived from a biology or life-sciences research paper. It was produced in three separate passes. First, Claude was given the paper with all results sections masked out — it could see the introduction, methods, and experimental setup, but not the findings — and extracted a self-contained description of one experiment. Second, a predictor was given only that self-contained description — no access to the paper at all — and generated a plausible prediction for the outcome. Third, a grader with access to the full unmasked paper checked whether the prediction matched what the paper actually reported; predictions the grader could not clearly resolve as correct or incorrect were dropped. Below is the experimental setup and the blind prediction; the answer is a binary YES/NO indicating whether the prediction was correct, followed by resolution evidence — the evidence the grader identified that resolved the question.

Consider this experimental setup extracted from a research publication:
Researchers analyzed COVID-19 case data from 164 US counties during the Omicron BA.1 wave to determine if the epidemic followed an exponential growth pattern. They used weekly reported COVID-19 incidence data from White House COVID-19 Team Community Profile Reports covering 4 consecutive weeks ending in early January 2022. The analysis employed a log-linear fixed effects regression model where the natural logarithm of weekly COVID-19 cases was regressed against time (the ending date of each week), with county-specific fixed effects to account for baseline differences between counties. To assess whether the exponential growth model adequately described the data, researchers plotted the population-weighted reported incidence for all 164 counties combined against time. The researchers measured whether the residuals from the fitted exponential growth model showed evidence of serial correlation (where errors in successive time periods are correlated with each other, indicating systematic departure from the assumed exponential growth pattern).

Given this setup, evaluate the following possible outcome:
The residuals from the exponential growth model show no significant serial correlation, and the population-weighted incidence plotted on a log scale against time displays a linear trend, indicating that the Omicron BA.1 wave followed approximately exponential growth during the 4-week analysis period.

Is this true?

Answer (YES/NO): YES